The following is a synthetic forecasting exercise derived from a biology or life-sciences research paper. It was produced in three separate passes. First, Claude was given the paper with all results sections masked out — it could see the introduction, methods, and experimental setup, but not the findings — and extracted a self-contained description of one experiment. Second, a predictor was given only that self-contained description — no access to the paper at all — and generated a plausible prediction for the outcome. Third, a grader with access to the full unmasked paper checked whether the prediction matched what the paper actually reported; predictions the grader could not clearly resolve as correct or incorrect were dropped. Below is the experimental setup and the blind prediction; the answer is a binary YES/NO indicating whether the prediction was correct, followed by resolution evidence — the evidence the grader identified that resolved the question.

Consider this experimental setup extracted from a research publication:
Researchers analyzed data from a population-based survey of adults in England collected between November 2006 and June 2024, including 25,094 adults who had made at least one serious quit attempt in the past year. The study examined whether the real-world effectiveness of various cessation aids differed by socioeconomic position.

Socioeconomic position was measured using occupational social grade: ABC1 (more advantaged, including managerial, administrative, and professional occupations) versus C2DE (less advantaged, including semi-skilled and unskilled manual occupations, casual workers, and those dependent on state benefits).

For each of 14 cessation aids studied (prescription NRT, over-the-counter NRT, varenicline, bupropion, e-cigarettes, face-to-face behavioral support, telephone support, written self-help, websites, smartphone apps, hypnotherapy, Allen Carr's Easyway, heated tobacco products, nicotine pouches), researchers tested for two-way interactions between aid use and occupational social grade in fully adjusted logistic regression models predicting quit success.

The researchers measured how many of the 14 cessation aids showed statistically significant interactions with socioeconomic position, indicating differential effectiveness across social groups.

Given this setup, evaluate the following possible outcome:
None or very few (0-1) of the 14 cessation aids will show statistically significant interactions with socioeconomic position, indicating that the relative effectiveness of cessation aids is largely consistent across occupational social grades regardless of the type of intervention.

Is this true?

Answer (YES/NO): YES